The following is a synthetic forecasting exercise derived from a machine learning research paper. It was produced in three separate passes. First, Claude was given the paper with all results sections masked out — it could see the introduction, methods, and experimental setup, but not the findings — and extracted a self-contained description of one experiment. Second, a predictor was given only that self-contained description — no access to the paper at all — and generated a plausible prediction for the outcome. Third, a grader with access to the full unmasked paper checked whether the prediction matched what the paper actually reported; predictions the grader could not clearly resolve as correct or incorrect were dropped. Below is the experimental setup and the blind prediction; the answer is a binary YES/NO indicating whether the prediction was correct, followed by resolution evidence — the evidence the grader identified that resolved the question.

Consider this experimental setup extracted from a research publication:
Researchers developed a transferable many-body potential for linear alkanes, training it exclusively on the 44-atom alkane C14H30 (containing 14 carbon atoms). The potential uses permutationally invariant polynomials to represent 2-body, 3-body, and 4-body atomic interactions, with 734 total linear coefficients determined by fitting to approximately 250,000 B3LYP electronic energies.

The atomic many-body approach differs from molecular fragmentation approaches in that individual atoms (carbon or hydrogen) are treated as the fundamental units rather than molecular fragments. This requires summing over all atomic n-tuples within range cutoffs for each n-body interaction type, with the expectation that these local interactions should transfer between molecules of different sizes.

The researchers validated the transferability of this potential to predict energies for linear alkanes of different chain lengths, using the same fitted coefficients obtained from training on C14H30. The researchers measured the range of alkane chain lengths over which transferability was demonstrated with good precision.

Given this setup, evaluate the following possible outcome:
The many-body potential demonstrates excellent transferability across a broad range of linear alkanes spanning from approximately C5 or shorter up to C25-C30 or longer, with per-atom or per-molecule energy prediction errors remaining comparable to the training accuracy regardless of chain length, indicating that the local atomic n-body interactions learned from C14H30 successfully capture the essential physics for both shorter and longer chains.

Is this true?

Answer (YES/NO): YES